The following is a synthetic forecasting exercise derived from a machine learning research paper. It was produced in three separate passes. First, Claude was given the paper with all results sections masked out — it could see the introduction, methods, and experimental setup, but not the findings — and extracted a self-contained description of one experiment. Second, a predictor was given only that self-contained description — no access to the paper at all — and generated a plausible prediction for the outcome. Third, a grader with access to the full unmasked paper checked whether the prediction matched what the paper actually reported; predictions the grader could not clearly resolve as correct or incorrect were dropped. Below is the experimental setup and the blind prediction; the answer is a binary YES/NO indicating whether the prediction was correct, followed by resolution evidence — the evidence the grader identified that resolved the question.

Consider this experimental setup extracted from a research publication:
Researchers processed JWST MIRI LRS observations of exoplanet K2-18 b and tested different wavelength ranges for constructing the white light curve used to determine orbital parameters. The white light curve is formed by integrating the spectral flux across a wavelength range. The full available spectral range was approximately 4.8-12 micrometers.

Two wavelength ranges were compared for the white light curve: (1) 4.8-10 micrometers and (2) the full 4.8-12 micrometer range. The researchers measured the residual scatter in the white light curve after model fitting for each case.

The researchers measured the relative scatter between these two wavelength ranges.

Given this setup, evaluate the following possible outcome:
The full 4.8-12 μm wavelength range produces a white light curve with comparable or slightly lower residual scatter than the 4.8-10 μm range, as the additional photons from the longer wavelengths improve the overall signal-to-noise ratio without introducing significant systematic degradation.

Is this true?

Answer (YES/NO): NO